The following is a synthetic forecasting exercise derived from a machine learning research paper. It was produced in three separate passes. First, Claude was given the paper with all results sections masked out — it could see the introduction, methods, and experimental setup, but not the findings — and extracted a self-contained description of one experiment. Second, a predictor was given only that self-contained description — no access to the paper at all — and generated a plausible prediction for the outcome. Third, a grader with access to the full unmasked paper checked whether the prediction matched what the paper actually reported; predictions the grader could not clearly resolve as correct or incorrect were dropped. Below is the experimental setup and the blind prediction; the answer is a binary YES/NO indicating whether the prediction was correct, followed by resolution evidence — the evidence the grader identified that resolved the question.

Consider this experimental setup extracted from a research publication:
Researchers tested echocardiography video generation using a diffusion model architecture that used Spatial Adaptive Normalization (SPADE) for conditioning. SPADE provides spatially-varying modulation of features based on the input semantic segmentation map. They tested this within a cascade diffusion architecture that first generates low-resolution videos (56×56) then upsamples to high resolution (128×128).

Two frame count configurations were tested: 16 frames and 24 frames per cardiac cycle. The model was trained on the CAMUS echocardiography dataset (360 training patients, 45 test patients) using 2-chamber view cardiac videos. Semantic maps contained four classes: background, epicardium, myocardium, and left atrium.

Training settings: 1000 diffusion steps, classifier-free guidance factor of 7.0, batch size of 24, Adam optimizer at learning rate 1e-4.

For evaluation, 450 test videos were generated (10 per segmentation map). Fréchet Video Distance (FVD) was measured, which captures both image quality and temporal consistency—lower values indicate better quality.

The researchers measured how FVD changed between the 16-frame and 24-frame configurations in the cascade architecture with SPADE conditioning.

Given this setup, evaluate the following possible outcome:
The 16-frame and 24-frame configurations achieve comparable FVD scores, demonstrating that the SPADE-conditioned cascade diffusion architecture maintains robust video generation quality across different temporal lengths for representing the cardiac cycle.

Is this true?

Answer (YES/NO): NO